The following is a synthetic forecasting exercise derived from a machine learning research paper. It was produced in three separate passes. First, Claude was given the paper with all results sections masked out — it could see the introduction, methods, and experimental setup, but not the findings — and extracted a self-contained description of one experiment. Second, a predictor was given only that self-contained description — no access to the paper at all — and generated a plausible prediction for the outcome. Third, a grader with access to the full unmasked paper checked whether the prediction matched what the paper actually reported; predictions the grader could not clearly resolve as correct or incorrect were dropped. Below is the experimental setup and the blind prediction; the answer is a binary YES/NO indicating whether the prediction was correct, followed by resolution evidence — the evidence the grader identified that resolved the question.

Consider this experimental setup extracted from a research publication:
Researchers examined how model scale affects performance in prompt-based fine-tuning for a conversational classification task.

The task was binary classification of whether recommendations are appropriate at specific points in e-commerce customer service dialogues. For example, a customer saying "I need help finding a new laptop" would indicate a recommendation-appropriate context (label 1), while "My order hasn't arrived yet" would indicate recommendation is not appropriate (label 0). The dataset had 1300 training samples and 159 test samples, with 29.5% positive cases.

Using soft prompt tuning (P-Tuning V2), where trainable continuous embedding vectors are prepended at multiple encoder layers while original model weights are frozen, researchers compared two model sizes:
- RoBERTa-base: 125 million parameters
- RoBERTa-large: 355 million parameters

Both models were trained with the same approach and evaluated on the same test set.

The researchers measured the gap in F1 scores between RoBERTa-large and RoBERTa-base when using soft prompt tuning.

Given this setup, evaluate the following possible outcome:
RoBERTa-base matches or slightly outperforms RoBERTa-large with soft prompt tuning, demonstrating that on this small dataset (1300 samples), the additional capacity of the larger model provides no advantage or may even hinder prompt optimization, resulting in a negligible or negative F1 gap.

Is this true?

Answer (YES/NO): NO